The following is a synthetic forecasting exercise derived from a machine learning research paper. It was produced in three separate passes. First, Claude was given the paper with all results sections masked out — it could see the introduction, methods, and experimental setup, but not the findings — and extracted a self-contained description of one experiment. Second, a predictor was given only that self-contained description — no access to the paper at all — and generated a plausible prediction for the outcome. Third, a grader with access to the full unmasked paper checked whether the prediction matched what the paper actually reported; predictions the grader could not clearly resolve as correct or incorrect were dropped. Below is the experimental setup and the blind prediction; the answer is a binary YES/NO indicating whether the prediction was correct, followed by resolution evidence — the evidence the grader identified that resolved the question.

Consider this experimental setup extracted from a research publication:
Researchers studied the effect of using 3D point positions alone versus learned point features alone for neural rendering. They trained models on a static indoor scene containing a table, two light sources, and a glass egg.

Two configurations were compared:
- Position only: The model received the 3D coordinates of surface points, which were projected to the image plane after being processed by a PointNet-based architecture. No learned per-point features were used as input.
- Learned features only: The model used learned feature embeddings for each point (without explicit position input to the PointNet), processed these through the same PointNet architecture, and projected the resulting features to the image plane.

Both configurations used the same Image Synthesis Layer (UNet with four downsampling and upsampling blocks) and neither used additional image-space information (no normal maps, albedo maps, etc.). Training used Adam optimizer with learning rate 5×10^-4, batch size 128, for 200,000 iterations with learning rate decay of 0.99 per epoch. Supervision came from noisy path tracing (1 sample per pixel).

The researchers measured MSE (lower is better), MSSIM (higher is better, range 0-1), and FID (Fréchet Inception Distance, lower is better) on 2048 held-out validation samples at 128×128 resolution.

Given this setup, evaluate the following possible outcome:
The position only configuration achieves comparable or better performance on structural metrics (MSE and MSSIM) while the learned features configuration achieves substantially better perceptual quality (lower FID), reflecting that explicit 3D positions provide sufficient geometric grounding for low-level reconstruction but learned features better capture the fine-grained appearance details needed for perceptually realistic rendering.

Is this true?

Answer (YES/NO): NO